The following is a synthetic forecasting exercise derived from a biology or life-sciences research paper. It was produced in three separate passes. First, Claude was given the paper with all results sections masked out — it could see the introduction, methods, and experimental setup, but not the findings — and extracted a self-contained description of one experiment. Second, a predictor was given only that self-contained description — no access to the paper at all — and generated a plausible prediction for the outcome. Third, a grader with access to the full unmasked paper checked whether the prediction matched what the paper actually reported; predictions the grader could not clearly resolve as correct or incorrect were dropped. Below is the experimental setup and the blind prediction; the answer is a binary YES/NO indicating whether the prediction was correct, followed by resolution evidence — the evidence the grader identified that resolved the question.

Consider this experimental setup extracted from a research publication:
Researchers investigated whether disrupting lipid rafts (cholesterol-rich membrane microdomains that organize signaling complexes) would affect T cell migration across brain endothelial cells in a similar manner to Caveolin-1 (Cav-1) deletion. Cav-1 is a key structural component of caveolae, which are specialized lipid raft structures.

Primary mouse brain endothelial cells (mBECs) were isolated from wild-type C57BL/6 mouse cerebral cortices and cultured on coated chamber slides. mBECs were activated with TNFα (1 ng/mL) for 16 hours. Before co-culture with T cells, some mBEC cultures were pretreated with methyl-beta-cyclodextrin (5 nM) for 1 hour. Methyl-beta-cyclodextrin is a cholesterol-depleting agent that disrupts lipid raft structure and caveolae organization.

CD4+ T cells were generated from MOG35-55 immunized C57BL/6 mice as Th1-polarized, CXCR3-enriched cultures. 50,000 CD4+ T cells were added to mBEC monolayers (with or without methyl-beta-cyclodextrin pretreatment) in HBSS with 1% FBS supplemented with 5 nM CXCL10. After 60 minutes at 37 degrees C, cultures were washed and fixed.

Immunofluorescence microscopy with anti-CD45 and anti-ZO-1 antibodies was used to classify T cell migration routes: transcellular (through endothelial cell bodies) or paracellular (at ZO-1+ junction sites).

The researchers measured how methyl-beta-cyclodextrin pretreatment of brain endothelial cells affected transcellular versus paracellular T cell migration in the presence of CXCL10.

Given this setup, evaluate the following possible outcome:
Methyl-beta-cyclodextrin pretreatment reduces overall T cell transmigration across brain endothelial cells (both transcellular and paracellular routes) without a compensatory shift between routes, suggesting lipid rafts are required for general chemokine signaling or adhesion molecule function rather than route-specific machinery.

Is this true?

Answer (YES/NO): NO